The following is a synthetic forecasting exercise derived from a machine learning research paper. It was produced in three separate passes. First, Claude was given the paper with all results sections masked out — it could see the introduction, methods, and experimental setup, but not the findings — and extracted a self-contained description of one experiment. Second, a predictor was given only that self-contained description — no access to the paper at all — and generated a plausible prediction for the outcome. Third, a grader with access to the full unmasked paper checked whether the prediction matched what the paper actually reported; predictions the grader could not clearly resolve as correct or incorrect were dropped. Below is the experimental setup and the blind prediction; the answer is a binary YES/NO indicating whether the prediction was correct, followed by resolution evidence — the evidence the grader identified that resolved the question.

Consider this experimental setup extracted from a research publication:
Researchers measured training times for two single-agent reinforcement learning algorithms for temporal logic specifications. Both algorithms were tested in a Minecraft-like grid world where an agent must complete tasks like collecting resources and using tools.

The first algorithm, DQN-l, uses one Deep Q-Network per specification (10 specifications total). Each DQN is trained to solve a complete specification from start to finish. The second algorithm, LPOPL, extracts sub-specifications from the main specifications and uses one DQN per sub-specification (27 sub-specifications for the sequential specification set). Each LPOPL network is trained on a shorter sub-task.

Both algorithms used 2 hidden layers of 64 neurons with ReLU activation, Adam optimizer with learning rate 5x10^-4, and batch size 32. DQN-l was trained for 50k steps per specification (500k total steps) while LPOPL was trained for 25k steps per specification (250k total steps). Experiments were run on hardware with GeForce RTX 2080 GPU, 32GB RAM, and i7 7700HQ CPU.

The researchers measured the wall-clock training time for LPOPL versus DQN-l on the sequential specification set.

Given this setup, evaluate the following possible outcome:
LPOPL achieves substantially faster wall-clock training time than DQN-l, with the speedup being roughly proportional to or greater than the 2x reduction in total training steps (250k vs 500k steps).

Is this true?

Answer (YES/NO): NO